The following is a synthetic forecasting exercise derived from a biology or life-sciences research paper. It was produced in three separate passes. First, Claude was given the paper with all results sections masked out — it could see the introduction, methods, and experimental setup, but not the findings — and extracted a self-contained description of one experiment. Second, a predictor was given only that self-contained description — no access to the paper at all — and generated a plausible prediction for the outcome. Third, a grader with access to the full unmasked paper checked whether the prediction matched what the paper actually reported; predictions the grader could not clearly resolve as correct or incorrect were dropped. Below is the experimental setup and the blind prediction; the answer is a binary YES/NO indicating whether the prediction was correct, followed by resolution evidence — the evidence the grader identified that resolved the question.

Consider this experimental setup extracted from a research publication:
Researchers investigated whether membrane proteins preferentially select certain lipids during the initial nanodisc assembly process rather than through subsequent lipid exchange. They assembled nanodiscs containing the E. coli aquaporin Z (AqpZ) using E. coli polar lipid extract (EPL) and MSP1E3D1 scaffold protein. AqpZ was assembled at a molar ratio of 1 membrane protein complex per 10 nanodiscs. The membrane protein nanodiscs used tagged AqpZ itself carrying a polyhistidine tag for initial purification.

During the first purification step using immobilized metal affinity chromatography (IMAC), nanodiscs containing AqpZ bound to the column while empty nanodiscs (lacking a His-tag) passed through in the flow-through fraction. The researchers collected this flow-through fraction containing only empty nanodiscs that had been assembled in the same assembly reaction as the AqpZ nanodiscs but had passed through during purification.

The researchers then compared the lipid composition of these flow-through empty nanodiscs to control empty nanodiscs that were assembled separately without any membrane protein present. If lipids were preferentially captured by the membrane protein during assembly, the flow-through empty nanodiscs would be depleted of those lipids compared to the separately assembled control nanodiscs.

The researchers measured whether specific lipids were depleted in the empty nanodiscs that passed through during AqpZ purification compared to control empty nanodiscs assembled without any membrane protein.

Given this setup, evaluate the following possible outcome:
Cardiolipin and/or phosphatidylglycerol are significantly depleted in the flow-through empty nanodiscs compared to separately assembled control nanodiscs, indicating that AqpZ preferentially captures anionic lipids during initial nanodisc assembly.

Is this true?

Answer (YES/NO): NO